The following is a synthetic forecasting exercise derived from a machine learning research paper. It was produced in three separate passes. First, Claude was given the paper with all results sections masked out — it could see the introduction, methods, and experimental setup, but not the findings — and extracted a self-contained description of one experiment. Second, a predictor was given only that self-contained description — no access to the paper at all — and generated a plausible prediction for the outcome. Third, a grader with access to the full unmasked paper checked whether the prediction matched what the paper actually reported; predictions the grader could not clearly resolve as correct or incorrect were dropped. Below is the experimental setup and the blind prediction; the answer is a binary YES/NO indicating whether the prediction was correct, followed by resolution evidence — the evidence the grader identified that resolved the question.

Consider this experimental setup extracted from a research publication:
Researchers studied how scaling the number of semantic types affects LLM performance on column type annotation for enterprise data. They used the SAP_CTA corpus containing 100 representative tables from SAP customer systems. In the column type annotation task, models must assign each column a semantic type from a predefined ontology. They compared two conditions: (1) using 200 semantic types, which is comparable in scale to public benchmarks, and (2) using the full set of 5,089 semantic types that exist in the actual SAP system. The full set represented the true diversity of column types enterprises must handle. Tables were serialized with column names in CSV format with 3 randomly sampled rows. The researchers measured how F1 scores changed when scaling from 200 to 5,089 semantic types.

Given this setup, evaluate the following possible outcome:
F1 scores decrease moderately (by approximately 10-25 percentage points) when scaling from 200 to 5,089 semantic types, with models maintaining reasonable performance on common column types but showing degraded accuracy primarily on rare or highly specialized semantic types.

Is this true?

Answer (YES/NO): NO